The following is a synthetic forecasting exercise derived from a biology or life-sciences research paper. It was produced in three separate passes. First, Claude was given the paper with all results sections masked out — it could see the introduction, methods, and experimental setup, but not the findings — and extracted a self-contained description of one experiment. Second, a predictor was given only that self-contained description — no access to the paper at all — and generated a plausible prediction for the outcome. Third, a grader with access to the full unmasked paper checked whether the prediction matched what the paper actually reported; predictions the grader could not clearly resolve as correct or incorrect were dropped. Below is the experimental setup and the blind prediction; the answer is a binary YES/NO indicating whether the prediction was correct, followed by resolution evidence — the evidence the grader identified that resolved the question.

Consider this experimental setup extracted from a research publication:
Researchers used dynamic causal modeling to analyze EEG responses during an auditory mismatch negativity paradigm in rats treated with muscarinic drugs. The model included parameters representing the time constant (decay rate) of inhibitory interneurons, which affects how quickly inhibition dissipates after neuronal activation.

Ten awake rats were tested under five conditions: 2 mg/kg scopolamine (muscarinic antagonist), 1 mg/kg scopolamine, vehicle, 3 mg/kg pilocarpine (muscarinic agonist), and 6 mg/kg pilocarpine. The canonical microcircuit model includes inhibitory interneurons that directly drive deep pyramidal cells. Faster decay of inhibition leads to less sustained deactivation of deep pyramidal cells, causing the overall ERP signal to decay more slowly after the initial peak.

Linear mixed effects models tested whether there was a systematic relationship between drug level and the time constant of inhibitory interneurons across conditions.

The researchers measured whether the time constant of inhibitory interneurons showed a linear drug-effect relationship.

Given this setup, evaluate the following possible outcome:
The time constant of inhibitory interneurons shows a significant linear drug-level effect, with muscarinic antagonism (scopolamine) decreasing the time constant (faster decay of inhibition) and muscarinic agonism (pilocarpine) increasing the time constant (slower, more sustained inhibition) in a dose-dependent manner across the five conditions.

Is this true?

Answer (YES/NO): NO